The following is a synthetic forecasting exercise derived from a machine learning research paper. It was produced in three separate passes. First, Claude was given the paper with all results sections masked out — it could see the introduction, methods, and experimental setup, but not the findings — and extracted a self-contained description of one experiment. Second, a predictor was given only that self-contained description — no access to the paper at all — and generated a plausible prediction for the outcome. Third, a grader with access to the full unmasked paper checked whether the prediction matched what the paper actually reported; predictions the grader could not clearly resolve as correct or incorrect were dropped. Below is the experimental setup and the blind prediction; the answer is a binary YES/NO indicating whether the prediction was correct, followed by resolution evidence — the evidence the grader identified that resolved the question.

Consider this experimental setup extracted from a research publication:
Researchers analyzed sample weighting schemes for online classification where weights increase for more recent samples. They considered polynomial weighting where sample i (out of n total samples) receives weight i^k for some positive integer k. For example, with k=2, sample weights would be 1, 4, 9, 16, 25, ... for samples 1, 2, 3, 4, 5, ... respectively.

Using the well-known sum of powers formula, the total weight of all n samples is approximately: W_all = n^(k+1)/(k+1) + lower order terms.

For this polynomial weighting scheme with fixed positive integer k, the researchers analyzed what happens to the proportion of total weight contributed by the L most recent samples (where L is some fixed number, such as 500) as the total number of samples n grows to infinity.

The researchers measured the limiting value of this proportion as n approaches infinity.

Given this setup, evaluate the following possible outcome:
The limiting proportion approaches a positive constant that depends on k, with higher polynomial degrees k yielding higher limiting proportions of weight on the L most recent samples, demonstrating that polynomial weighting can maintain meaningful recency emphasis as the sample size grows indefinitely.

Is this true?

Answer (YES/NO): NO